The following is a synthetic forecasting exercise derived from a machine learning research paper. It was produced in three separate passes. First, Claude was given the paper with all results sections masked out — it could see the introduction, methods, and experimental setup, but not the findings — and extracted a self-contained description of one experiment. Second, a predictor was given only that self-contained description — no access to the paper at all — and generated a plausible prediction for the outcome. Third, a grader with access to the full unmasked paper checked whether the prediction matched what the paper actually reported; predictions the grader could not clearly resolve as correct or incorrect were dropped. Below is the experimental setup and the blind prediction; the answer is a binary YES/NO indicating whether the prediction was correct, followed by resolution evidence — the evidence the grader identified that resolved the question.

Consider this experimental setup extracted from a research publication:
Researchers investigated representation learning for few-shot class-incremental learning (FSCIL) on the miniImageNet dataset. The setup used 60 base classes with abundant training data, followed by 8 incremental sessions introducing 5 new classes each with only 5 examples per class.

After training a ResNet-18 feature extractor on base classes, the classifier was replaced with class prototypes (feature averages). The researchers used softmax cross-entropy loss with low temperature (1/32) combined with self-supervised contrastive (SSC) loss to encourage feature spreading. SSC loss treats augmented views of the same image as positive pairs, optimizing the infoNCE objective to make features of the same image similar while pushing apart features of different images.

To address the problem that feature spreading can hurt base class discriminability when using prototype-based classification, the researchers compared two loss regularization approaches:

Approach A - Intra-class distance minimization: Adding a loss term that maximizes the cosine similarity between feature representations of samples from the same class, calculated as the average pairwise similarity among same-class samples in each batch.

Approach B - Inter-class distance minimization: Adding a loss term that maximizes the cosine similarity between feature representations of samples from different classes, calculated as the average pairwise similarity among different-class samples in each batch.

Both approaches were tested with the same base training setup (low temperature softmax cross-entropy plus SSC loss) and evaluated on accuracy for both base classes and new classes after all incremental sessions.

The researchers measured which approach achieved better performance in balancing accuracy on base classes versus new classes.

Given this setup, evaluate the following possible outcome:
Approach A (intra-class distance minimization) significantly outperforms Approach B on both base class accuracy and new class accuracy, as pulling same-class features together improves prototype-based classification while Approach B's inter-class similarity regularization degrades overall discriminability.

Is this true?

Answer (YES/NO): NO